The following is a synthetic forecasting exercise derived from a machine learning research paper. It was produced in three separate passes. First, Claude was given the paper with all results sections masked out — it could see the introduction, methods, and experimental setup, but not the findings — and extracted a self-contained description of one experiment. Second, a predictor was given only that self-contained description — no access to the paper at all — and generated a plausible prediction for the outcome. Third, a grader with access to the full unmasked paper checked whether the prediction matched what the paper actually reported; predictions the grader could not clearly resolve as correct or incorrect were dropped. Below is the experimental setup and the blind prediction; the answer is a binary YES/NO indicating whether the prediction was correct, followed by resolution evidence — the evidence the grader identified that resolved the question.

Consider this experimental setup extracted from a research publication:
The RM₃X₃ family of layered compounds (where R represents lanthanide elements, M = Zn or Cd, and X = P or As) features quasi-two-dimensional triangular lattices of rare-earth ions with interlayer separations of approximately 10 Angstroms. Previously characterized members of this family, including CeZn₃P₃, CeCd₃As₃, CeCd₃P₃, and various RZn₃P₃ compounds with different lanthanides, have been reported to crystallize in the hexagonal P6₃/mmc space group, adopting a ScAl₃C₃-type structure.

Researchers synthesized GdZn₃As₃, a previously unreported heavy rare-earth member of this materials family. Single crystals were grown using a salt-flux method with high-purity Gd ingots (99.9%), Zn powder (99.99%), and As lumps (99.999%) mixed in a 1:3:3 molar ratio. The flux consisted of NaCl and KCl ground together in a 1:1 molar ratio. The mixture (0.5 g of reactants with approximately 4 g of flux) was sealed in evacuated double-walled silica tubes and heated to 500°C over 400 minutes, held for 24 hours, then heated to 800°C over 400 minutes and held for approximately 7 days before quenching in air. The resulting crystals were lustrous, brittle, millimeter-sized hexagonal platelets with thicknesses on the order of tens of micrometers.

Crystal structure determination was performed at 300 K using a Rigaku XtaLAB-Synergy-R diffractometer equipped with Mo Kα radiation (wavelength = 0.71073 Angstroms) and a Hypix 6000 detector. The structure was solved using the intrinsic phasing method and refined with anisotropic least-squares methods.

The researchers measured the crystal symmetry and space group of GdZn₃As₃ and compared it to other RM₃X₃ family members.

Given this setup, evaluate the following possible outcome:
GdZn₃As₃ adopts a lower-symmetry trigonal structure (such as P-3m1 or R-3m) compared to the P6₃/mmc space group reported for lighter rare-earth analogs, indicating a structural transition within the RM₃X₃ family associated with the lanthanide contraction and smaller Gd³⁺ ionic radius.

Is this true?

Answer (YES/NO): NO